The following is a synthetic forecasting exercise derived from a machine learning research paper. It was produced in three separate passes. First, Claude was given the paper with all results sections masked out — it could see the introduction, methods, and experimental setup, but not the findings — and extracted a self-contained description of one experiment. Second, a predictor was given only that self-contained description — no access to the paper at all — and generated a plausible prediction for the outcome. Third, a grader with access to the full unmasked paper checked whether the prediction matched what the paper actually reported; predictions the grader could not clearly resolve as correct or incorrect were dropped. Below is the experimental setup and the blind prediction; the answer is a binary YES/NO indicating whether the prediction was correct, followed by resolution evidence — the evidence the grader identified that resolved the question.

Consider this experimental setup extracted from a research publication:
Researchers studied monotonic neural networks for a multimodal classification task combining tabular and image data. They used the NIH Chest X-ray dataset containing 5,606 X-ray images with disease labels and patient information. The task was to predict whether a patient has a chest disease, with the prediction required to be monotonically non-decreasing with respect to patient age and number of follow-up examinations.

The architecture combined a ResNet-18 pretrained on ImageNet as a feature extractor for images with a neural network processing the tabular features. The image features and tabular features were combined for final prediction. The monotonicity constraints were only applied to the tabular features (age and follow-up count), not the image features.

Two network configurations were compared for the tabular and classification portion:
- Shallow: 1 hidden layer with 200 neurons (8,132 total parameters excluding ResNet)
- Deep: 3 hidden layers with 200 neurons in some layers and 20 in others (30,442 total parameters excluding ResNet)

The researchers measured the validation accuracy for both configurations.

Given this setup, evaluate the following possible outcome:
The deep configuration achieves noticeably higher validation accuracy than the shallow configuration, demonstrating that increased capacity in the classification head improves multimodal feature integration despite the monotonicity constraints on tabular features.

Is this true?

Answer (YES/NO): NO